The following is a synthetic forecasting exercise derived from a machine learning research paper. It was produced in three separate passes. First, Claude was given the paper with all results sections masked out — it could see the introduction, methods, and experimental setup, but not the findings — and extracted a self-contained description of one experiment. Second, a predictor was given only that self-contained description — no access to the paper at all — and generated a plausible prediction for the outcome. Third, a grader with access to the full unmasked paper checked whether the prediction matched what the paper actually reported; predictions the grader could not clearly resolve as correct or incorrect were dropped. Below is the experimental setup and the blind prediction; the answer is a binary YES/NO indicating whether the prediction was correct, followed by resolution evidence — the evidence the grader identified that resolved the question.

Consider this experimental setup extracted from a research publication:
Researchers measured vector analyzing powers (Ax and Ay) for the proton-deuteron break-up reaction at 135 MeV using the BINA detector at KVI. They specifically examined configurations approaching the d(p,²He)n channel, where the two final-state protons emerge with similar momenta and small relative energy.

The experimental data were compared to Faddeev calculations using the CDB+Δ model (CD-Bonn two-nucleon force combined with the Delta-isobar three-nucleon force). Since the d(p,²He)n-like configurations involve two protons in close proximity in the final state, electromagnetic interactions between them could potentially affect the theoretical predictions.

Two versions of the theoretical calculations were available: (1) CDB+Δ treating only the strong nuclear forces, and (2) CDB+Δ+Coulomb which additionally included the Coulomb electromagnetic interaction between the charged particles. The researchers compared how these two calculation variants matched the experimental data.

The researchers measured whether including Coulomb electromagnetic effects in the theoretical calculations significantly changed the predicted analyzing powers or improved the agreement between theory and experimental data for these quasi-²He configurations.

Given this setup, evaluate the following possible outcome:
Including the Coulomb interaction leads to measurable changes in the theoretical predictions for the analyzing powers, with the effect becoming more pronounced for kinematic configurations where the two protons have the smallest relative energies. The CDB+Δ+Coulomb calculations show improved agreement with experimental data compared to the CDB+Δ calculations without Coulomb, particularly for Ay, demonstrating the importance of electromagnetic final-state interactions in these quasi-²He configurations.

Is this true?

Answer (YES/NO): NO